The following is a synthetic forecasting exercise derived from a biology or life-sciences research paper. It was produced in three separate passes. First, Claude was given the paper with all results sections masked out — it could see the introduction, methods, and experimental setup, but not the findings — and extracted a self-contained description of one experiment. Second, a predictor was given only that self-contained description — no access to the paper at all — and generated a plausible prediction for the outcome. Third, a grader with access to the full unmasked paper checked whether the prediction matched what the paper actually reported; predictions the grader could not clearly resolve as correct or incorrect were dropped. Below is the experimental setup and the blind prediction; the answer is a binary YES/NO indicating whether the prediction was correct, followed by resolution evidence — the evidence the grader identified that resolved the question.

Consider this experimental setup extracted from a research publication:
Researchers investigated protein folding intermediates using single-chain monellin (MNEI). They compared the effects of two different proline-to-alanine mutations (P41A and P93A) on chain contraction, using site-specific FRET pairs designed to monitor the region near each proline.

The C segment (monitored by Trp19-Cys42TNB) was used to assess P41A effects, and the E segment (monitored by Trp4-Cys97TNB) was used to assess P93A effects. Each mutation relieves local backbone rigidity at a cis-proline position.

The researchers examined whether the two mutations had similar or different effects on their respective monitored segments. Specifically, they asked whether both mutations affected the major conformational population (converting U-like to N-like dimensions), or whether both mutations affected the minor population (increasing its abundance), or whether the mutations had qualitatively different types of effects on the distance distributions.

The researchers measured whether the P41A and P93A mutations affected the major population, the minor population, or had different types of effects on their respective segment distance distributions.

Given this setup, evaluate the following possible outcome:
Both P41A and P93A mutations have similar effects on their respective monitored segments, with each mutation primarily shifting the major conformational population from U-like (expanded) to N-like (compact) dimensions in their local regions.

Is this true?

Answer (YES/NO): NO